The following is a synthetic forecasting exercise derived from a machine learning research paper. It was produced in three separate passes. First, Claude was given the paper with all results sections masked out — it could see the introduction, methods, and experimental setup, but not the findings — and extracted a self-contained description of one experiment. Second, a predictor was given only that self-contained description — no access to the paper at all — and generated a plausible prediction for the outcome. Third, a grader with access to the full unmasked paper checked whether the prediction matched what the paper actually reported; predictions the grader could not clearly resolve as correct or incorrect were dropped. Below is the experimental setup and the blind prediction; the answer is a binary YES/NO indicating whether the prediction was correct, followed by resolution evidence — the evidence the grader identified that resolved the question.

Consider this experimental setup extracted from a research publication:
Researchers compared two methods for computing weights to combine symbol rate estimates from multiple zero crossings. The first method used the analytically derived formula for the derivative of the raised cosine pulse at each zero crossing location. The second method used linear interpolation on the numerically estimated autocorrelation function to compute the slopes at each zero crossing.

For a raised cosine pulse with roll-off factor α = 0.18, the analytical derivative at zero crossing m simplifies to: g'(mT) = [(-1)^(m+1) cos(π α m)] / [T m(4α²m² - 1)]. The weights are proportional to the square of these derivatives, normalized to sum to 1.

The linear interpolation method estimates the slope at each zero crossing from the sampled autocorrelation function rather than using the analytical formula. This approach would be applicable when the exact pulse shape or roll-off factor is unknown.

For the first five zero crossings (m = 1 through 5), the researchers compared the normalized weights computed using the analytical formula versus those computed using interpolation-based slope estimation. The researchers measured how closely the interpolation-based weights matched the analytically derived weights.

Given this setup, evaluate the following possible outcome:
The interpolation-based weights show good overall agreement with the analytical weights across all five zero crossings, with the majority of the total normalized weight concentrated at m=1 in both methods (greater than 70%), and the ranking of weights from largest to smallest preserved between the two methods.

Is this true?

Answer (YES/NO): YES